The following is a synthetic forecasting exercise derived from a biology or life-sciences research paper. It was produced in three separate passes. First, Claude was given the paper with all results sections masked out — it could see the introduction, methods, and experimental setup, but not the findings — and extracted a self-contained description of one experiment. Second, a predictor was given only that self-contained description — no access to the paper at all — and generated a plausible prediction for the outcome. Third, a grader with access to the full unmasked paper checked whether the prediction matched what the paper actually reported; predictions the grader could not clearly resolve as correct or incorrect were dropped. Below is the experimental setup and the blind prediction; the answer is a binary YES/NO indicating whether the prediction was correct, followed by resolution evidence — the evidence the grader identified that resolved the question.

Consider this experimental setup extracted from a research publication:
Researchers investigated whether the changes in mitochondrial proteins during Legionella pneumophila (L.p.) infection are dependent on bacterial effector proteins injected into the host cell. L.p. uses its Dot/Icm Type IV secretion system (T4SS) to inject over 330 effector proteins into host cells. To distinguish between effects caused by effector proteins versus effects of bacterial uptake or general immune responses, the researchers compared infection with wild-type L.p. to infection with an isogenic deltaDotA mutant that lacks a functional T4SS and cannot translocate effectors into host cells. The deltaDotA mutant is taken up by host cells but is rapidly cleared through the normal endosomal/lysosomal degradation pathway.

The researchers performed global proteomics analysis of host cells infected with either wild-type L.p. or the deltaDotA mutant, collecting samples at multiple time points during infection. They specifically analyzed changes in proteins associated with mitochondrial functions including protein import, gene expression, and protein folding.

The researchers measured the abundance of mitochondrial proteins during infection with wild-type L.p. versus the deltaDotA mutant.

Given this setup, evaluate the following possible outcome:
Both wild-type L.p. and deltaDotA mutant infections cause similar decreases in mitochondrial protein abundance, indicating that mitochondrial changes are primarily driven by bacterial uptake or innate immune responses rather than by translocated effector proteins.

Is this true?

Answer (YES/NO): NO